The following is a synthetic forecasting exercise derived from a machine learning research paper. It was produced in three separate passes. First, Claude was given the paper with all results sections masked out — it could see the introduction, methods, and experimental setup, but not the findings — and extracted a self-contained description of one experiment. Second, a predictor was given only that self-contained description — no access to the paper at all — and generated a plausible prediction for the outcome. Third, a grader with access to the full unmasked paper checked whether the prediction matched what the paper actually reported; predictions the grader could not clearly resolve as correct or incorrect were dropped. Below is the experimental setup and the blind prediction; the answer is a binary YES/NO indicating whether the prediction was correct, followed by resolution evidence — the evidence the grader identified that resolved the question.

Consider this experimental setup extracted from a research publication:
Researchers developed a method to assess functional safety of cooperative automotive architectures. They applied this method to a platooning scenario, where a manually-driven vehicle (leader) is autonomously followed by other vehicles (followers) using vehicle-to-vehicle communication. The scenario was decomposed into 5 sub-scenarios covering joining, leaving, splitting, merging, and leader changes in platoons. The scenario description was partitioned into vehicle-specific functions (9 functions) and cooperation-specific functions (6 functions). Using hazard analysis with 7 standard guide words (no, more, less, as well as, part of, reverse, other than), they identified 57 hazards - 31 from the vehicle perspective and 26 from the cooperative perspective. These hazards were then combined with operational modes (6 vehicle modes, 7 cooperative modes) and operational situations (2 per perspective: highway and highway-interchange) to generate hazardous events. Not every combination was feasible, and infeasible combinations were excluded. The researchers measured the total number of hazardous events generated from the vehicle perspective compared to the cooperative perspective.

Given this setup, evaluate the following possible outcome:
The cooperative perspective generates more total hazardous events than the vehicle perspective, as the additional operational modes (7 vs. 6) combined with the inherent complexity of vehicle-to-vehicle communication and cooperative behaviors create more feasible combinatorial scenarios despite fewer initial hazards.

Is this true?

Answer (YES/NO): YES